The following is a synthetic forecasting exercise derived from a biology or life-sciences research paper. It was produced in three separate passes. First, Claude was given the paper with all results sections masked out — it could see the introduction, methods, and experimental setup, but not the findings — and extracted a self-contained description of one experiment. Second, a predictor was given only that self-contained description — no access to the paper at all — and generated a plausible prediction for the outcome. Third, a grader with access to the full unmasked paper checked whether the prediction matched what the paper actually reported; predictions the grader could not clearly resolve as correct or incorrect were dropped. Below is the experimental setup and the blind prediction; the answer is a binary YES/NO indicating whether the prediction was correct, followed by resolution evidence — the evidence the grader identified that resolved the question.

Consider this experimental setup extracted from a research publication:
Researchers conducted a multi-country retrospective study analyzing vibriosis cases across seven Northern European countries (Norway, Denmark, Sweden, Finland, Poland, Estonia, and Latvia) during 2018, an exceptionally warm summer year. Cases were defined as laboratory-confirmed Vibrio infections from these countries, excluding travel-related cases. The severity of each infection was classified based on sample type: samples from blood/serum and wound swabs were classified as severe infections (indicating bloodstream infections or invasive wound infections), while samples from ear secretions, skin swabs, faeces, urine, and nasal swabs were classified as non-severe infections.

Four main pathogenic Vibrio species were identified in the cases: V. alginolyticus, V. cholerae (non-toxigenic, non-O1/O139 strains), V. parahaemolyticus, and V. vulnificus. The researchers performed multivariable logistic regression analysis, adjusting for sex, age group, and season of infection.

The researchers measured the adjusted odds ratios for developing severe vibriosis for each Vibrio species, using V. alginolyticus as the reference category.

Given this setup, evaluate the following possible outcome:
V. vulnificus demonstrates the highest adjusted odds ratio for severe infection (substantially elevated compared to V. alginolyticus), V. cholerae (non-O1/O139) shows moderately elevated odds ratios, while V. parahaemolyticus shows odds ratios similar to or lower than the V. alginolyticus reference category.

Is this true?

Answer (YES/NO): NO